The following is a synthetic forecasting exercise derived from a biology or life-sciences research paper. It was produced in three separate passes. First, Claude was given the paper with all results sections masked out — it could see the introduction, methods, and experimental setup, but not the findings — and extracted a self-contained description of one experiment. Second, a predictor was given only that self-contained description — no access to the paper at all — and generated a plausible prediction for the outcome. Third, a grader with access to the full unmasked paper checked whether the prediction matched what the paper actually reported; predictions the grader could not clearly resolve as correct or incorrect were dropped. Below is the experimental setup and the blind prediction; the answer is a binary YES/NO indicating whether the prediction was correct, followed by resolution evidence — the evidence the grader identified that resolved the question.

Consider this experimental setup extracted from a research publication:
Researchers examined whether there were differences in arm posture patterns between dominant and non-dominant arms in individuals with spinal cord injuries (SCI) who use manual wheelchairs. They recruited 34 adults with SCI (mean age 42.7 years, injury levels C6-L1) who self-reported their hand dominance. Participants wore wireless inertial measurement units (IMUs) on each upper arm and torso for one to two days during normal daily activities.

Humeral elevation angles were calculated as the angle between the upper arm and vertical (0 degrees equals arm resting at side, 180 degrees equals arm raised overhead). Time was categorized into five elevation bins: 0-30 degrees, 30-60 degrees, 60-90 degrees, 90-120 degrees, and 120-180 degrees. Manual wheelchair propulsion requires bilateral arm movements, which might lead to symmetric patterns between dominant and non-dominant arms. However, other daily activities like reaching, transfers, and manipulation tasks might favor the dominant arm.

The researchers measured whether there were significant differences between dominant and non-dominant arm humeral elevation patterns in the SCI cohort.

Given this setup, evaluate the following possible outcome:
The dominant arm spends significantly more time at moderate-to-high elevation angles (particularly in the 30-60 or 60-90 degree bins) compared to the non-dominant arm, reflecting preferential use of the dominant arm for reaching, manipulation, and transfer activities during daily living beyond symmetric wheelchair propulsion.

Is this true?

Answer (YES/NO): NO